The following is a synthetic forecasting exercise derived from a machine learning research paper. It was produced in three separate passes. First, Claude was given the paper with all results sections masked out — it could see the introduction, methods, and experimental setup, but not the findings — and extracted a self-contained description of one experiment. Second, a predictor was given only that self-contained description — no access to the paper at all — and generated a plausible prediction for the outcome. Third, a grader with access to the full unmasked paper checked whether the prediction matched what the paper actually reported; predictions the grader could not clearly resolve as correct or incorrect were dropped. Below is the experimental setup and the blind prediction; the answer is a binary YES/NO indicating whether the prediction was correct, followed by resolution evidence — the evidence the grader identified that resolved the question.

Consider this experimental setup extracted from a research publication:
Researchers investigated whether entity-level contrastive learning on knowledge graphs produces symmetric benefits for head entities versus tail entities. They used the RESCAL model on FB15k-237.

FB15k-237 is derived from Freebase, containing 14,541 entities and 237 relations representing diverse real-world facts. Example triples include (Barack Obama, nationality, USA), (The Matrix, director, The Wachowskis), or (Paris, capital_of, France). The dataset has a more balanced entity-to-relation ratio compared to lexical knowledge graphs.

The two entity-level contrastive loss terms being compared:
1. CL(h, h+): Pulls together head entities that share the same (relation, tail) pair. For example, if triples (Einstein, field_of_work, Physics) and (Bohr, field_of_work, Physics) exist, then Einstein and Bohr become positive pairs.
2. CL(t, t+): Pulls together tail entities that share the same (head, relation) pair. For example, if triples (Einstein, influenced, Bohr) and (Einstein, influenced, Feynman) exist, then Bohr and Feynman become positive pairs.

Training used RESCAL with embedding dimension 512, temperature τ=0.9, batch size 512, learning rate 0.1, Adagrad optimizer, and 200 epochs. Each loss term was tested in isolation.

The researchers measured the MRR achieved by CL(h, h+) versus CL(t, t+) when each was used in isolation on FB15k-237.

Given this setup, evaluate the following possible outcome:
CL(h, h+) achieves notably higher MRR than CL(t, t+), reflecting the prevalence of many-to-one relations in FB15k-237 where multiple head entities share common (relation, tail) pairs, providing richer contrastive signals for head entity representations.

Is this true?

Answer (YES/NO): NO